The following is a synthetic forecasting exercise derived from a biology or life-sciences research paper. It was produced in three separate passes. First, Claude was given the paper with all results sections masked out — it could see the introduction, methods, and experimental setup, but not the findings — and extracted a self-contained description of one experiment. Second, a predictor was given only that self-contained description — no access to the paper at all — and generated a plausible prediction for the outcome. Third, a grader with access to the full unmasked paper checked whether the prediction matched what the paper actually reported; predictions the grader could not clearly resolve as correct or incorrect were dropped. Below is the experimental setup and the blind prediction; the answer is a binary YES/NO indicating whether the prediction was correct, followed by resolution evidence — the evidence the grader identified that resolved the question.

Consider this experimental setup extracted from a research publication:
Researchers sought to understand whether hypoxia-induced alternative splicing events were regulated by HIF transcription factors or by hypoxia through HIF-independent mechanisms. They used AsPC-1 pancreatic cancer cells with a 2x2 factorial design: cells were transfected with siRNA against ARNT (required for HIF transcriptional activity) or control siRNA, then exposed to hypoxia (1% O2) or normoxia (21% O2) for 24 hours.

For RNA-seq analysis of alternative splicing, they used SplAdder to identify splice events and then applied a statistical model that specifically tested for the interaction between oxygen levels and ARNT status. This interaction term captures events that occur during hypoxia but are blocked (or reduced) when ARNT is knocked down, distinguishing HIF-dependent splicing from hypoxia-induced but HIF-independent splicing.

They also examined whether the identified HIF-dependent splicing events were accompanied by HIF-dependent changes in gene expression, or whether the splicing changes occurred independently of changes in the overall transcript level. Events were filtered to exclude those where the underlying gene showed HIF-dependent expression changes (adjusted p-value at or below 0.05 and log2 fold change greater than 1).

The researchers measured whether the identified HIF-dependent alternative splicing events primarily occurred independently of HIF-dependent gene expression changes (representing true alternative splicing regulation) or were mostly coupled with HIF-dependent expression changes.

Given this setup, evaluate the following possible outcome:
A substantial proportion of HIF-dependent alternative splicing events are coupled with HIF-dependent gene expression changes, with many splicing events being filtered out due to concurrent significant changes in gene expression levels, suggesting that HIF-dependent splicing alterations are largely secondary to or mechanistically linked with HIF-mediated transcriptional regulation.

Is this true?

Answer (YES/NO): YES